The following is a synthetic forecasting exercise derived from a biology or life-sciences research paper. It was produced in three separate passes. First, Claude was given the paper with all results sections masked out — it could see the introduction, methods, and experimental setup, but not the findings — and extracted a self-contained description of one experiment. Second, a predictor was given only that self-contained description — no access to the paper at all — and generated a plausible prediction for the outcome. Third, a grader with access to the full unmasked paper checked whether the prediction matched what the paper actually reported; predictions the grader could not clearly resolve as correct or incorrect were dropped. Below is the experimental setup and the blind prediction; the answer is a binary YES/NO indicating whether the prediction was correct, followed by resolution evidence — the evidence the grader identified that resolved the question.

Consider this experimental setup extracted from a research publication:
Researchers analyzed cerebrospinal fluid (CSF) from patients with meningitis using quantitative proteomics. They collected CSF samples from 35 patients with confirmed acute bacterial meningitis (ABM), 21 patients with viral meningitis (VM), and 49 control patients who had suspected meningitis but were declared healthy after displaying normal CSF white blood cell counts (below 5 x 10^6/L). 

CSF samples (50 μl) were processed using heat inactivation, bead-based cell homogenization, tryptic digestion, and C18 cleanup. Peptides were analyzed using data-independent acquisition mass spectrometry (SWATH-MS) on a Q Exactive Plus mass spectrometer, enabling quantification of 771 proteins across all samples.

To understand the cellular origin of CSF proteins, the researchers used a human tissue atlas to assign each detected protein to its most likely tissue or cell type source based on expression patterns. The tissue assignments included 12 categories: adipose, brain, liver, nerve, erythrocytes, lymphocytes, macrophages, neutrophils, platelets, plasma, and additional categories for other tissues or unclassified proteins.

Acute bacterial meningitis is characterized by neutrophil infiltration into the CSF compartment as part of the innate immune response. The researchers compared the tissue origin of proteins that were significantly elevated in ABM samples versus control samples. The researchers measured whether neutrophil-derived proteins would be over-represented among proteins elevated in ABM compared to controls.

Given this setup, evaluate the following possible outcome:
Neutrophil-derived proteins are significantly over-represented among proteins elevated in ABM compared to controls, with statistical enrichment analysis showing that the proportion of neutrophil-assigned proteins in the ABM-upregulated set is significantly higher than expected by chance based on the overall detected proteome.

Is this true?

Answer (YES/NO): NO